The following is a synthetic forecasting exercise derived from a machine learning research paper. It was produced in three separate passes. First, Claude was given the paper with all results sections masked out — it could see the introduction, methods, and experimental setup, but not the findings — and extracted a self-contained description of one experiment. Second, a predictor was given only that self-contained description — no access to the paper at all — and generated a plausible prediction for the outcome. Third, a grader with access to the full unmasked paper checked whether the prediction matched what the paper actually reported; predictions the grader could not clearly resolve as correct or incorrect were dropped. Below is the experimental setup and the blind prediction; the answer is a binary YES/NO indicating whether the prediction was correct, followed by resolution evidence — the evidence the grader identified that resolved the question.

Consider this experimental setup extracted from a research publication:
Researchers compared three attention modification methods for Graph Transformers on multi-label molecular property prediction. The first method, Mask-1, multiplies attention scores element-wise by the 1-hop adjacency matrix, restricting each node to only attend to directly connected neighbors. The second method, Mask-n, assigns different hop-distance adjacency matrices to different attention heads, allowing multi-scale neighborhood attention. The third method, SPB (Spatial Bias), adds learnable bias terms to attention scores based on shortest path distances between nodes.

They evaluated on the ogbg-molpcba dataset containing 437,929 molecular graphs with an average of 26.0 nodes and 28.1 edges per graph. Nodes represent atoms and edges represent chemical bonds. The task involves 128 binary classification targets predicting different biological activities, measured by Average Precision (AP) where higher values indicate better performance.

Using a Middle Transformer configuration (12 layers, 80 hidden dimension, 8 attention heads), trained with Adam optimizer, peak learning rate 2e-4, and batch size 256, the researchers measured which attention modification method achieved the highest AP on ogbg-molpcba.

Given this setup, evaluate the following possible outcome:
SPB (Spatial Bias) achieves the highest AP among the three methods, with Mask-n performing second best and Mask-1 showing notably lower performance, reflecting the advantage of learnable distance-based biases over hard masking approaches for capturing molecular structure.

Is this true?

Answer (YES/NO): NO